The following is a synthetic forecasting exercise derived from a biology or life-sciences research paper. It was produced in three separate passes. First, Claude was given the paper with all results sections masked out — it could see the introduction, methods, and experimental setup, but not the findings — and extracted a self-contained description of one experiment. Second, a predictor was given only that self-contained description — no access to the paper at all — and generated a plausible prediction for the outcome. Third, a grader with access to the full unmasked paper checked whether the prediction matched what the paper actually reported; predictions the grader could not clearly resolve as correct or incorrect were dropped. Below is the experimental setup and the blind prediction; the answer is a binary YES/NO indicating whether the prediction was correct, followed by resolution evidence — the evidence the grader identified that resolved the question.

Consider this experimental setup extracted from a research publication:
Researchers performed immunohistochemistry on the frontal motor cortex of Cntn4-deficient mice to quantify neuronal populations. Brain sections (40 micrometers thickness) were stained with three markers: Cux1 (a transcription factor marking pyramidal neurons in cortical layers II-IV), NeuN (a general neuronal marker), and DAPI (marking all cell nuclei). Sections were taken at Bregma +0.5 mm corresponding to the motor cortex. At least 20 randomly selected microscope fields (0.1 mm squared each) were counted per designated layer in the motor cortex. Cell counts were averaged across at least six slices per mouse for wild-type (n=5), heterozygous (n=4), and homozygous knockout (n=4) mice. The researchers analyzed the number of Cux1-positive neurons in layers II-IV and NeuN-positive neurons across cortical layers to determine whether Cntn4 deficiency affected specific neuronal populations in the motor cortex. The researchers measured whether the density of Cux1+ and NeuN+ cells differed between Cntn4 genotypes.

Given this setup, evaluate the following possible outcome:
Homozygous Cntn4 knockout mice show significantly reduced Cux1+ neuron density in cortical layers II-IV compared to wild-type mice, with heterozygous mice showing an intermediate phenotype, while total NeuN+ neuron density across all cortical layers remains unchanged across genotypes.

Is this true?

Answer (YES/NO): NO